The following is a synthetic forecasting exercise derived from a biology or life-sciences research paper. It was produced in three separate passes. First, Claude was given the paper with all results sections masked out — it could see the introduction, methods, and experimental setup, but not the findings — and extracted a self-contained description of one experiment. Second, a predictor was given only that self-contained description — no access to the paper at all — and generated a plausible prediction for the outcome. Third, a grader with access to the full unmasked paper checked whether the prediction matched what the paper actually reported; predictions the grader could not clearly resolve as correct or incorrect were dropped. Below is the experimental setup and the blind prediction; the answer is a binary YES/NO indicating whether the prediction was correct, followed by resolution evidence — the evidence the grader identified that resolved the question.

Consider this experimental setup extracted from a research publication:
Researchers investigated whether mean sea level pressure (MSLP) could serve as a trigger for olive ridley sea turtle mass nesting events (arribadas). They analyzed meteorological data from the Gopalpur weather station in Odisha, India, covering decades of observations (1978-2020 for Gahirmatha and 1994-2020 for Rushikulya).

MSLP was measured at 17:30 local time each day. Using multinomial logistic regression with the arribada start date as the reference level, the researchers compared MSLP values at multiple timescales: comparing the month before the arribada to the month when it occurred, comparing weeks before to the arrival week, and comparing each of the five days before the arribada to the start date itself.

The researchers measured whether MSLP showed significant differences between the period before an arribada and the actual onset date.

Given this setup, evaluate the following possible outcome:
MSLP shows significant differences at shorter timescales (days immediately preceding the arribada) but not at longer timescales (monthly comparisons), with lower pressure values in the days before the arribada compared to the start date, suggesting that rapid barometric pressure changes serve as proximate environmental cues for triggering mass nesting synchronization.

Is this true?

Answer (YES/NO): NO